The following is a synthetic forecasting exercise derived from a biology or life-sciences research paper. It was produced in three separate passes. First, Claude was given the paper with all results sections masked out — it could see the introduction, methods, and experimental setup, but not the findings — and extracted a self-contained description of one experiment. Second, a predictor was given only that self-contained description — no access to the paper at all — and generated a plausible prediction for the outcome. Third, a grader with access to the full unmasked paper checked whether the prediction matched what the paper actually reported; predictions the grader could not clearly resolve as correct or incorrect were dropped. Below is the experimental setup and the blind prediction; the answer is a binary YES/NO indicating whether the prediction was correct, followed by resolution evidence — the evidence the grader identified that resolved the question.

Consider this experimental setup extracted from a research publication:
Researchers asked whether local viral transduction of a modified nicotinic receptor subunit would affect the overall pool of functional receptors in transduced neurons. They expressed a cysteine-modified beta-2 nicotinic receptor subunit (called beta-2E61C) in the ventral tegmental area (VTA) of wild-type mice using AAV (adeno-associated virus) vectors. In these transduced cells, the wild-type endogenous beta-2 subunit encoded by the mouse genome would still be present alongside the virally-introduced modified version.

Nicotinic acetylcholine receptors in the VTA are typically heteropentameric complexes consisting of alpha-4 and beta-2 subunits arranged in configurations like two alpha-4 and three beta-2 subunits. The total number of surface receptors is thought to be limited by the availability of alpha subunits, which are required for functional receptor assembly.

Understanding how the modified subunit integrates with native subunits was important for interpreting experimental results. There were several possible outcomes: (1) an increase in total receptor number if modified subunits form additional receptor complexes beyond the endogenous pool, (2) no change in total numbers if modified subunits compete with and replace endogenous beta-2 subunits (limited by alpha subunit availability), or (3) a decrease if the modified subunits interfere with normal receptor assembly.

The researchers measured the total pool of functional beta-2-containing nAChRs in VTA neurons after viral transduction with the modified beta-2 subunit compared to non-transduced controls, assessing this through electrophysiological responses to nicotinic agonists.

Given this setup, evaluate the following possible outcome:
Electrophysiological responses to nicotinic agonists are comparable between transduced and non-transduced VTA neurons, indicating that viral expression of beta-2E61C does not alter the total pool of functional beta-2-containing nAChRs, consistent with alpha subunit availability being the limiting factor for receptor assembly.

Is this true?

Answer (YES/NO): YES